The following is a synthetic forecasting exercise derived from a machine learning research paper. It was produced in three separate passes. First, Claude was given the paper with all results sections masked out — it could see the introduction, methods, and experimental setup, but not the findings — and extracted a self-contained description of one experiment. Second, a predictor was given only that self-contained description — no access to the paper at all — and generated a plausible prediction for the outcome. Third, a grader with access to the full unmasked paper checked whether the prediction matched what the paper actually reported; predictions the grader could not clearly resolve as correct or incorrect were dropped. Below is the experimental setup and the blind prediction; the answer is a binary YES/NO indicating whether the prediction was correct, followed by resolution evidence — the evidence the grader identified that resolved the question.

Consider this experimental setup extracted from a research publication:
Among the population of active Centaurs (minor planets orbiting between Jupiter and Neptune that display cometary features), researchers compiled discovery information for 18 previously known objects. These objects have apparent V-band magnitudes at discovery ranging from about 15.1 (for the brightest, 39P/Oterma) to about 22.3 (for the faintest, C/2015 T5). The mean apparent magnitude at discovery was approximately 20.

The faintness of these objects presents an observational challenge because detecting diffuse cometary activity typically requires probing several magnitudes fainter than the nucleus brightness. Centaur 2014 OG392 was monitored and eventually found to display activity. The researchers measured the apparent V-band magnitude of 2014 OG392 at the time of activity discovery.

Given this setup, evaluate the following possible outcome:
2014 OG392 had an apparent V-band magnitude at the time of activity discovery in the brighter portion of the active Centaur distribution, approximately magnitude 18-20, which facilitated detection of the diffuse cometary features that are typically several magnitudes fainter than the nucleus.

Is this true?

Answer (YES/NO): NO